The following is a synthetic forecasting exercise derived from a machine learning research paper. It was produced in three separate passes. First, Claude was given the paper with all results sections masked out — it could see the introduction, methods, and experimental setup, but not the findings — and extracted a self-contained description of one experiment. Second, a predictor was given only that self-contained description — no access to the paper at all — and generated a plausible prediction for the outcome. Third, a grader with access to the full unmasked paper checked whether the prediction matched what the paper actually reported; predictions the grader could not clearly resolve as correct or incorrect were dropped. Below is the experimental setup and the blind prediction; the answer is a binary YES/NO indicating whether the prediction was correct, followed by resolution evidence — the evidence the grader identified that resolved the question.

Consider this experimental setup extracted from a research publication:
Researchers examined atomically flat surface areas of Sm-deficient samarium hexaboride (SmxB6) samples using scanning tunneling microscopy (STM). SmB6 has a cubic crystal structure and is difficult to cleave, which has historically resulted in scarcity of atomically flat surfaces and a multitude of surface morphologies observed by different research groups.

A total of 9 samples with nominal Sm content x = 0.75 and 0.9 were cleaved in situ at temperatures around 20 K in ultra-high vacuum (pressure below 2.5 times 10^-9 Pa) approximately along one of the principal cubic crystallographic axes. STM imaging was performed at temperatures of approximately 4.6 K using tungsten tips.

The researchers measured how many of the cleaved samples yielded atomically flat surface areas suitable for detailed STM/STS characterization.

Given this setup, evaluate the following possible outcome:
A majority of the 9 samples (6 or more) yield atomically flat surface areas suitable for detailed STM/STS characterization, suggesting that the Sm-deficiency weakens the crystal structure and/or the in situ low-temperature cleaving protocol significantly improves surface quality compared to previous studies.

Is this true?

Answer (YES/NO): NO